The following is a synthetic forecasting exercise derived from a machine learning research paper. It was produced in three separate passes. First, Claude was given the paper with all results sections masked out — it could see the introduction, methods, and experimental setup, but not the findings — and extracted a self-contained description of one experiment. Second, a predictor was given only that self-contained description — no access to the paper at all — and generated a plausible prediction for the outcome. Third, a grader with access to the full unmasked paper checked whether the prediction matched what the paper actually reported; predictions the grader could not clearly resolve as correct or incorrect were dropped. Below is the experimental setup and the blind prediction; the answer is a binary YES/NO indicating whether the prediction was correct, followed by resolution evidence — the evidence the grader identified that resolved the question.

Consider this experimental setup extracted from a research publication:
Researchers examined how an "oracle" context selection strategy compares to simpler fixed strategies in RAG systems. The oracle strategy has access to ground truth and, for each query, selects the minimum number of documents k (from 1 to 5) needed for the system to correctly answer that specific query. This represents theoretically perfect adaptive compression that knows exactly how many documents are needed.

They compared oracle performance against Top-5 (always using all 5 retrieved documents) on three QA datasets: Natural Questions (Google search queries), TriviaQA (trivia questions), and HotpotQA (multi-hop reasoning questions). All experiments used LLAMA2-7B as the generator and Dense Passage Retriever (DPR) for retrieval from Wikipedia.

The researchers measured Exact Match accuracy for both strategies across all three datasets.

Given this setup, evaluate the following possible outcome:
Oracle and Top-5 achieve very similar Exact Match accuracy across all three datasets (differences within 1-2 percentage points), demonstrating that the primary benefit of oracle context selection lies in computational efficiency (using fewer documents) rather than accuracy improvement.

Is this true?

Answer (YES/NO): NO